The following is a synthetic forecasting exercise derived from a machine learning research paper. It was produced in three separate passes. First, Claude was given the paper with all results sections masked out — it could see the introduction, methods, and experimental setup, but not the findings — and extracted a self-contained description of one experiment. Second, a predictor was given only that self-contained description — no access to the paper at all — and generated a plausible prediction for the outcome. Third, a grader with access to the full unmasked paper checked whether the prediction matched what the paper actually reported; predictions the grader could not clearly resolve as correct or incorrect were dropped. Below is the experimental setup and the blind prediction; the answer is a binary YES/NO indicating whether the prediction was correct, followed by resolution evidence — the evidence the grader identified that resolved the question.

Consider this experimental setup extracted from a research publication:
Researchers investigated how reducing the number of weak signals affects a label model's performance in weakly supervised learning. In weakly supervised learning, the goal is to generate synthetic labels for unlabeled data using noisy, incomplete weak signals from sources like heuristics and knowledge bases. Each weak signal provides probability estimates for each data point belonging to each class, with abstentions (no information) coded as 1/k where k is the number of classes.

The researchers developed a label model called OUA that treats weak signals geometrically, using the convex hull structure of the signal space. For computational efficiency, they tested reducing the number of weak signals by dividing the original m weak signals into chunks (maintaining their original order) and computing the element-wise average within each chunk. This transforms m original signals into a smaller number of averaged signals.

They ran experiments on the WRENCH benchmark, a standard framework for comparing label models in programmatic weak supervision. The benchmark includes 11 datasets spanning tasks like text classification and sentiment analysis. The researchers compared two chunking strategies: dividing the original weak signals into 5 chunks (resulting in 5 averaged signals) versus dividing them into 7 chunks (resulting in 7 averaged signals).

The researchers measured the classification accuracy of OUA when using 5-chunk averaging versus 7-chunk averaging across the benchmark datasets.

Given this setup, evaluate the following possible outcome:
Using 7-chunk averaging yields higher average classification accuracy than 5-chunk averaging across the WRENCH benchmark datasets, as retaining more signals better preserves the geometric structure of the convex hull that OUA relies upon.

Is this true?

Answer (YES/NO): NO